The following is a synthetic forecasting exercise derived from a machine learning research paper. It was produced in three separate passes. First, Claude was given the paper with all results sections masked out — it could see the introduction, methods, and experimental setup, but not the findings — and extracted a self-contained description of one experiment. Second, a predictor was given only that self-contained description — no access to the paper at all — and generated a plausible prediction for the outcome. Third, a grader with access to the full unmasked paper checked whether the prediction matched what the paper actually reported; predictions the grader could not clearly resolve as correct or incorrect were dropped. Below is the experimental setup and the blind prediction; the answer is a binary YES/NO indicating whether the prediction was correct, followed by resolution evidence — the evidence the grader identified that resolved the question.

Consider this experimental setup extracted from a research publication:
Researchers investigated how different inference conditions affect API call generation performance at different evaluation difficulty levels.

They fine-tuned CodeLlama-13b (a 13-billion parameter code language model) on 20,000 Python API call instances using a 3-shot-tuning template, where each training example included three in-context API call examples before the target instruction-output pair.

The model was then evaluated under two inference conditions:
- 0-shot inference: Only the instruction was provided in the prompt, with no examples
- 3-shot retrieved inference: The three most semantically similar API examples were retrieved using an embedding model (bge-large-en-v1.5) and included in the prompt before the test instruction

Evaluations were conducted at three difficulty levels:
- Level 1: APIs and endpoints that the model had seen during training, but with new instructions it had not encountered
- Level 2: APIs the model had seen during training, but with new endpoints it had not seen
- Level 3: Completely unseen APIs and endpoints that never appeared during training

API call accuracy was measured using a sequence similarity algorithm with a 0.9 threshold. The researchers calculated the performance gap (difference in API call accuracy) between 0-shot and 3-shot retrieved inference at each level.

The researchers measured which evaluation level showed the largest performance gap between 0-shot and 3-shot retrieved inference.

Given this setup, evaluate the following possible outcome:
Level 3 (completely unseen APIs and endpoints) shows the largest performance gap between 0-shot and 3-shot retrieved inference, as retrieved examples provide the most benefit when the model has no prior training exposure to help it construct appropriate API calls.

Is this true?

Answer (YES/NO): NO